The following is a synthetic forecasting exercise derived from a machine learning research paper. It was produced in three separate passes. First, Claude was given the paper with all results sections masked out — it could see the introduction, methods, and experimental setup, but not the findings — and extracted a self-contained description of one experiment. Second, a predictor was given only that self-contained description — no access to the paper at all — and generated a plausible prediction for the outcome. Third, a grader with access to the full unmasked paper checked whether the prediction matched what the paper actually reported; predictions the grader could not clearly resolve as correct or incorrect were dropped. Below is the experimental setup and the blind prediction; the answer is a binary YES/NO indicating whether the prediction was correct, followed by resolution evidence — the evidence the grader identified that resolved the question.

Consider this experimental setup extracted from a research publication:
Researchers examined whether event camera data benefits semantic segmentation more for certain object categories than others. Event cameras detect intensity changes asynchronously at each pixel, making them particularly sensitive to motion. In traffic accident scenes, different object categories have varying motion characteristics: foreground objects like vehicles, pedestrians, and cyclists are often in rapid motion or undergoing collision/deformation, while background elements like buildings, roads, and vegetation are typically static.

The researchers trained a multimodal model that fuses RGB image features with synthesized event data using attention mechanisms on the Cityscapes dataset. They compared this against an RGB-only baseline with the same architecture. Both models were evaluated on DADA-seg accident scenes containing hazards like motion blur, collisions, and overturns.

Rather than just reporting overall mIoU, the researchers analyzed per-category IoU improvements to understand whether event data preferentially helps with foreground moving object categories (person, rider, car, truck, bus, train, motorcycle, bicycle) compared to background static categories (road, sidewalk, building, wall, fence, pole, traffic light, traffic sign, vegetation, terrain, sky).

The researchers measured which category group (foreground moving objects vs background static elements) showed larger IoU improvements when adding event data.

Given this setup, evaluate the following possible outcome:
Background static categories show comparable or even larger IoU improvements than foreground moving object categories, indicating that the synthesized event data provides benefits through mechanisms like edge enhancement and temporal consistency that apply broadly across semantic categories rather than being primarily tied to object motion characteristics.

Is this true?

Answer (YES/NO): NO